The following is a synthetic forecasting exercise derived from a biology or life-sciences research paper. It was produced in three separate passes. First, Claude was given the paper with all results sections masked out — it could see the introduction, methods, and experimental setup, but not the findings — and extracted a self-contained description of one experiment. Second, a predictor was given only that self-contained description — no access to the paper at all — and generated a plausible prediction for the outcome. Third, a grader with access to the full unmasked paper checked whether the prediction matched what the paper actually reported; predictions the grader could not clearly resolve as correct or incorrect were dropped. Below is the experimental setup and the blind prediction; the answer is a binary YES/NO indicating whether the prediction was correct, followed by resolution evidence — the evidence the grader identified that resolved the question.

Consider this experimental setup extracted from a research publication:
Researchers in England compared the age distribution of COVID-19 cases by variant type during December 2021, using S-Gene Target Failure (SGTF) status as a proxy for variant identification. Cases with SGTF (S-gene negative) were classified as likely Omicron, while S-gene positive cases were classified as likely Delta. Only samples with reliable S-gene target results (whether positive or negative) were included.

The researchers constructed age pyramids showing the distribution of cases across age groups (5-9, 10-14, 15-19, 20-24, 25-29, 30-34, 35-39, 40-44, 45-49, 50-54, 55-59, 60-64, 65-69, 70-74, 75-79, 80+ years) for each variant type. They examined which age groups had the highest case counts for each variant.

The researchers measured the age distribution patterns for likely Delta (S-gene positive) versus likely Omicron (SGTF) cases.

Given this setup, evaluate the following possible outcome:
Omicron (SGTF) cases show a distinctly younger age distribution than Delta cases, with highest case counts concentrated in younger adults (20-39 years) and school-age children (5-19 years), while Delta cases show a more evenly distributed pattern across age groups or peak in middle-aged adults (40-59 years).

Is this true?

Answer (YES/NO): NO